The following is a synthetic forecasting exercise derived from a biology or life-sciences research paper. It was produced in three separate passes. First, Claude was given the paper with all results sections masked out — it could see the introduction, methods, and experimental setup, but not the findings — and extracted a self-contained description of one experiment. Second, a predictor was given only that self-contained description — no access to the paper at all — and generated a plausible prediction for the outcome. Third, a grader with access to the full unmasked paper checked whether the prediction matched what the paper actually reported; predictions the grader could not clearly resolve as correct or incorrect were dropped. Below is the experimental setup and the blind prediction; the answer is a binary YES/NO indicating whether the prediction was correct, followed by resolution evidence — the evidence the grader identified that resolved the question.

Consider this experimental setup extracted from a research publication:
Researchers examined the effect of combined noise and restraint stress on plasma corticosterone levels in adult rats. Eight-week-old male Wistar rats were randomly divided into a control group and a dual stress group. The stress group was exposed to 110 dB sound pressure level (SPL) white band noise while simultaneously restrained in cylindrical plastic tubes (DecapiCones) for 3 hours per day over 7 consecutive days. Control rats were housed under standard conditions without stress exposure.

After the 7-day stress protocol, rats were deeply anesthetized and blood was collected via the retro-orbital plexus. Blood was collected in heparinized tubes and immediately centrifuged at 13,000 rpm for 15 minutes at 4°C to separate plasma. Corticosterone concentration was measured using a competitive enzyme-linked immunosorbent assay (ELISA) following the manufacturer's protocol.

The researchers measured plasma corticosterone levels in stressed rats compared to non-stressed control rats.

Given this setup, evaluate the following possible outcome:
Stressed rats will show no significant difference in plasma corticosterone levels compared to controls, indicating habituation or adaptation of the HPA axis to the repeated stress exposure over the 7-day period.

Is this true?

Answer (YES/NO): NO